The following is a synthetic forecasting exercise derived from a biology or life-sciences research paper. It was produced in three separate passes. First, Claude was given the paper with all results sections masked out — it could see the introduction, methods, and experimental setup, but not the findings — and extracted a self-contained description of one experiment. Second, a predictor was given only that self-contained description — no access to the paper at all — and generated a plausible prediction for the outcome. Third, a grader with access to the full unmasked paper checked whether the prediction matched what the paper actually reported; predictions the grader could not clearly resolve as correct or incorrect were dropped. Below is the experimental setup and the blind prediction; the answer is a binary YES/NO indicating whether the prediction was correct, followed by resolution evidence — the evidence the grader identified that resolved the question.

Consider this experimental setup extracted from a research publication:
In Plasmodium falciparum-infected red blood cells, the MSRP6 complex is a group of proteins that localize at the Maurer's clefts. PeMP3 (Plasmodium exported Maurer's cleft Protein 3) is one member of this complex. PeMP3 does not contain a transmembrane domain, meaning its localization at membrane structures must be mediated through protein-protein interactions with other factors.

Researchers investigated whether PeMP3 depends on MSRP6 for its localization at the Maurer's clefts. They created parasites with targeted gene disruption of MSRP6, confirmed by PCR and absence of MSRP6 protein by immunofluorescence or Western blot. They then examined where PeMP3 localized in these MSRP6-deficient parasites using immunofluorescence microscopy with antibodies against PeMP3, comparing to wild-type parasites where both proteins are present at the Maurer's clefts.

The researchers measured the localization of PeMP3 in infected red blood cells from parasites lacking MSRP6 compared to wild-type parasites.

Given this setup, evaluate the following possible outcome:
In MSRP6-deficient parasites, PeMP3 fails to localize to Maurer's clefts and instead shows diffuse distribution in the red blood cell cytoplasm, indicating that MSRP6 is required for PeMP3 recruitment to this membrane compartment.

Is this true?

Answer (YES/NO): NO